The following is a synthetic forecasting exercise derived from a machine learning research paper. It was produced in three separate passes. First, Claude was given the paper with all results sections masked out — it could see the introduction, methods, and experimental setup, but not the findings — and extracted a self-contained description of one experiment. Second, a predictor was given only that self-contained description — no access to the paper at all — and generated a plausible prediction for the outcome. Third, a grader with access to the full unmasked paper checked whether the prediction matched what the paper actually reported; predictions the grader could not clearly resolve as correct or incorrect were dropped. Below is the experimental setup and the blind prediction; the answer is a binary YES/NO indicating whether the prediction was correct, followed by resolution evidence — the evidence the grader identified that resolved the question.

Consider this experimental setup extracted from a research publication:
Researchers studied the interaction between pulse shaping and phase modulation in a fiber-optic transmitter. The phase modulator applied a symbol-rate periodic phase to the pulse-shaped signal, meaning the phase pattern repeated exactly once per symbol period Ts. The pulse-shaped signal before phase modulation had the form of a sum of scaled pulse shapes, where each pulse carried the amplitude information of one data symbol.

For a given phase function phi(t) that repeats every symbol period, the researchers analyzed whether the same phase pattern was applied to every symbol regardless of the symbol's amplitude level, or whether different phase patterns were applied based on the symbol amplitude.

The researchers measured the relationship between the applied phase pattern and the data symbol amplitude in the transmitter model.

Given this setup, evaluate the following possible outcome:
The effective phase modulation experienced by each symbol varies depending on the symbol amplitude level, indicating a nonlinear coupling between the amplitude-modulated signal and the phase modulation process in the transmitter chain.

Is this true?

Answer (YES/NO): NO